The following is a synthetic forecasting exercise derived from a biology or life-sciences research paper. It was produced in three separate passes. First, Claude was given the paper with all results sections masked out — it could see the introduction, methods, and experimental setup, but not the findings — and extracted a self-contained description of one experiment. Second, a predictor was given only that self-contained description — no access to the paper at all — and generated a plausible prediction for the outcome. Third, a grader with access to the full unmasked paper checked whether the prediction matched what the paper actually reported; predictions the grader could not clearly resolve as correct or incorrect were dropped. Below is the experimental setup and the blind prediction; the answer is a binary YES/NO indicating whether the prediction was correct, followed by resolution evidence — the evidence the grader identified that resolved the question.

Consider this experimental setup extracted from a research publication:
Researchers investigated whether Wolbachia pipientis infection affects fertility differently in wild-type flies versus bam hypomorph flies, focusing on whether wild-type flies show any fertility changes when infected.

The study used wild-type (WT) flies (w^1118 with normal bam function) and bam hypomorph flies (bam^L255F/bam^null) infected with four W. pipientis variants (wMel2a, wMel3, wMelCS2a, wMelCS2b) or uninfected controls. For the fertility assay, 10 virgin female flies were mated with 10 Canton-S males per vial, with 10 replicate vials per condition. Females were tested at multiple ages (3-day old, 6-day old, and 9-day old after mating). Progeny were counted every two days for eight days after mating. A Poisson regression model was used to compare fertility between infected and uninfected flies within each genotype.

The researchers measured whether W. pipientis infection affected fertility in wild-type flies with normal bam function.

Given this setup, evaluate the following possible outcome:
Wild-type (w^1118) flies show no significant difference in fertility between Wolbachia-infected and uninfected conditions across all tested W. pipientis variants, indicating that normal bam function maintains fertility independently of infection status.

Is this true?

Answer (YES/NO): NO